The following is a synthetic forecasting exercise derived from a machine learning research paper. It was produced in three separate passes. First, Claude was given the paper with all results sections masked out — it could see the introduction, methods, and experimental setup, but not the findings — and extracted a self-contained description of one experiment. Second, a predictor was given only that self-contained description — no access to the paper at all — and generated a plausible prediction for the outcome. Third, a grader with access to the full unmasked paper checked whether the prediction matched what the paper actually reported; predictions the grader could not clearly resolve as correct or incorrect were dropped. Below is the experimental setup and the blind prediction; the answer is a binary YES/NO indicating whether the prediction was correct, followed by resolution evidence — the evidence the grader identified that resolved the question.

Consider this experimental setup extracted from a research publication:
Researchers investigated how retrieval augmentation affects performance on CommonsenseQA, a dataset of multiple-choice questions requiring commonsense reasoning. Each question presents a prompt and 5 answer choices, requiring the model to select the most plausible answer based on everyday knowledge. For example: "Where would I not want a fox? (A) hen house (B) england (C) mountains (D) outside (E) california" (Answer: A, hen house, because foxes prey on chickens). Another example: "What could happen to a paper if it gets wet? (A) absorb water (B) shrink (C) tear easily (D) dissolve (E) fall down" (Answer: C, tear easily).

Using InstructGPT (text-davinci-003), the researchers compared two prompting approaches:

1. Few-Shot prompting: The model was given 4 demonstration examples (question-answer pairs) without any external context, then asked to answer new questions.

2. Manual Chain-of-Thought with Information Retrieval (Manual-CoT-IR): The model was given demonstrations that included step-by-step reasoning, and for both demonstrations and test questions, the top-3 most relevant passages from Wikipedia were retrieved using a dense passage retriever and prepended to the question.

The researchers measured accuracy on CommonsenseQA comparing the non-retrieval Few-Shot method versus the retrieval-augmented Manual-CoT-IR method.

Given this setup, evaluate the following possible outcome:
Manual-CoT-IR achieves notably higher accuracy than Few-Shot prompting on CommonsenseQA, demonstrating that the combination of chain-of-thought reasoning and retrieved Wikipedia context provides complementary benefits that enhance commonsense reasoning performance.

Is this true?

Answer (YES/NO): NO